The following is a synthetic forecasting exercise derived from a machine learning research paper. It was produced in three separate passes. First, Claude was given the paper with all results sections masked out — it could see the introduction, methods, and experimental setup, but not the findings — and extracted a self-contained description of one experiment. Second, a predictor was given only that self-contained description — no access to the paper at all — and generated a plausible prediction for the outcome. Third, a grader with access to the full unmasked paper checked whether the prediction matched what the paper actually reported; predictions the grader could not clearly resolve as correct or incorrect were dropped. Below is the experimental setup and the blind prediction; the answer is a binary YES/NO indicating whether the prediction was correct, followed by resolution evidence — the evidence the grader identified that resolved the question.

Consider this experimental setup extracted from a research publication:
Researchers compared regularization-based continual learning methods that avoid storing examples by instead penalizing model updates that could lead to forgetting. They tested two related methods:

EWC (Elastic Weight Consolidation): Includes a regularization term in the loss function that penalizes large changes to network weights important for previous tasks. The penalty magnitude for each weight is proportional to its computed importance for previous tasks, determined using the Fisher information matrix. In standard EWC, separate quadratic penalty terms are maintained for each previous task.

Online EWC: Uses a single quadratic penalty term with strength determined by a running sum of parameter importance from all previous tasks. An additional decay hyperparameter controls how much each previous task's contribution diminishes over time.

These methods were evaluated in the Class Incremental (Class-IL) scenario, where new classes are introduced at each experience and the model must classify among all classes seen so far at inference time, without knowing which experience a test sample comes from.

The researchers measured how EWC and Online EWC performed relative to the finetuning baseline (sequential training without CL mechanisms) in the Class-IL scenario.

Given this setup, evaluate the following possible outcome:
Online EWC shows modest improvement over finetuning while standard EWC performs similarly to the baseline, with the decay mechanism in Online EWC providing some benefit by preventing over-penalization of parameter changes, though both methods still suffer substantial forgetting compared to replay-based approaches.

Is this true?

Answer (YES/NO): NO